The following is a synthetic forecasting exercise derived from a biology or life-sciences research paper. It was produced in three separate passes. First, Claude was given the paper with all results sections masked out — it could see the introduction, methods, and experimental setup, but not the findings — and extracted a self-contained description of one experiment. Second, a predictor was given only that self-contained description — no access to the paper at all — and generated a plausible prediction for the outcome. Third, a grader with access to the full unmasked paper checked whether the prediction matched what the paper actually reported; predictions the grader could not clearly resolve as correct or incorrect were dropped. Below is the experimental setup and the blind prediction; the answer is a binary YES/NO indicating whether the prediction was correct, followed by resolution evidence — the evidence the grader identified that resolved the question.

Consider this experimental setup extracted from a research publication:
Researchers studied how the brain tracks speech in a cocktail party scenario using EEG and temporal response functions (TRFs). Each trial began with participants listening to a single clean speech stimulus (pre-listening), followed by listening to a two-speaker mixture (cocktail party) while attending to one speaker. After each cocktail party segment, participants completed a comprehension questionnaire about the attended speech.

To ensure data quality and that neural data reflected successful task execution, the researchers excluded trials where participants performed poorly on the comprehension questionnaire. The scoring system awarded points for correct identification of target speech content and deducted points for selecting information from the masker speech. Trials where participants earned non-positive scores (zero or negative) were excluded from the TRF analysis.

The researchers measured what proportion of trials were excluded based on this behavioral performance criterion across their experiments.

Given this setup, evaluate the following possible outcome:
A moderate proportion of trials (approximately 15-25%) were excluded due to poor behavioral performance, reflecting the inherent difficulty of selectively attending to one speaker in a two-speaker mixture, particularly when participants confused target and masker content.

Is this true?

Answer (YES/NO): NO